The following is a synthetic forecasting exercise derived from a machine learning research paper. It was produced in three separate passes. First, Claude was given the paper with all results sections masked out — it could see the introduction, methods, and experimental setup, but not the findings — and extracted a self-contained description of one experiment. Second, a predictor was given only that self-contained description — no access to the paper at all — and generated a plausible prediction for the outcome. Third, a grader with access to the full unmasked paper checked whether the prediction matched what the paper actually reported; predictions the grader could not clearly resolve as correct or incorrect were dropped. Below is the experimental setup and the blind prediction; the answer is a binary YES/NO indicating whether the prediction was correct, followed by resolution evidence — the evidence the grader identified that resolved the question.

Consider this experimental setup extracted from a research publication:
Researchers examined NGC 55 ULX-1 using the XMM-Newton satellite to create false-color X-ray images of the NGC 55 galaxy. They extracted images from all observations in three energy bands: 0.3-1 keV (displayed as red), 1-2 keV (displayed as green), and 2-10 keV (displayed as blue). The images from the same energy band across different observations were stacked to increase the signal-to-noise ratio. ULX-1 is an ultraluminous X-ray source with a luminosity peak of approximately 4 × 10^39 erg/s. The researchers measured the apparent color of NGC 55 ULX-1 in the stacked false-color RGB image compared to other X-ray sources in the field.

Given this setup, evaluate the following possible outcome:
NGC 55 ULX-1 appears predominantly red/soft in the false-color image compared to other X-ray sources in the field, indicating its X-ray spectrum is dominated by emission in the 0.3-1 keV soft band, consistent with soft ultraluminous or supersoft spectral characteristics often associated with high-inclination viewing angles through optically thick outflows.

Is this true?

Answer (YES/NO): NO